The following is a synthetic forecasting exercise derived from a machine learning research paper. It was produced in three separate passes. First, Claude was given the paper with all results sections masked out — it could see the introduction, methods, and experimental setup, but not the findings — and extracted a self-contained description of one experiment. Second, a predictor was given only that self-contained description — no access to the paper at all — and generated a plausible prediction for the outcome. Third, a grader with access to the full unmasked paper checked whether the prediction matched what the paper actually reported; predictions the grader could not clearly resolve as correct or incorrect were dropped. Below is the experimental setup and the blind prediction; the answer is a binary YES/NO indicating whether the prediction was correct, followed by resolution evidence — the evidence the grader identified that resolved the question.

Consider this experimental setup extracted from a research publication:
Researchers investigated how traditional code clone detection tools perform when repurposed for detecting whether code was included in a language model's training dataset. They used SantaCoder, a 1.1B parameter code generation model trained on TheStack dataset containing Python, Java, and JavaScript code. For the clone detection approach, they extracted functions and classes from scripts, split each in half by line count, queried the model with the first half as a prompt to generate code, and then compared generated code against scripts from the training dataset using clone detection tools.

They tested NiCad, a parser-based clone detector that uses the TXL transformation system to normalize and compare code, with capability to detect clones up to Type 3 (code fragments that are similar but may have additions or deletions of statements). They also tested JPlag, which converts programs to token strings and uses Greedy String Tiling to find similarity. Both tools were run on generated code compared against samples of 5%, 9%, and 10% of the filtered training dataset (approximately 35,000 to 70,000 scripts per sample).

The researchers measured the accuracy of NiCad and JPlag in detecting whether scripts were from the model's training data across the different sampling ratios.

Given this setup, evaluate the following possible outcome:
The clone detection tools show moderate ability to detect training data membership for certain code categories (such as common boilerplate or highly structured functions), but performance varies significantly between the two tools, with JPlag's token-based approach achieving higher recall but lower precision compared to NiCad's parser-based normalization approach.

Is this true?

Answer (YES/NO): NO